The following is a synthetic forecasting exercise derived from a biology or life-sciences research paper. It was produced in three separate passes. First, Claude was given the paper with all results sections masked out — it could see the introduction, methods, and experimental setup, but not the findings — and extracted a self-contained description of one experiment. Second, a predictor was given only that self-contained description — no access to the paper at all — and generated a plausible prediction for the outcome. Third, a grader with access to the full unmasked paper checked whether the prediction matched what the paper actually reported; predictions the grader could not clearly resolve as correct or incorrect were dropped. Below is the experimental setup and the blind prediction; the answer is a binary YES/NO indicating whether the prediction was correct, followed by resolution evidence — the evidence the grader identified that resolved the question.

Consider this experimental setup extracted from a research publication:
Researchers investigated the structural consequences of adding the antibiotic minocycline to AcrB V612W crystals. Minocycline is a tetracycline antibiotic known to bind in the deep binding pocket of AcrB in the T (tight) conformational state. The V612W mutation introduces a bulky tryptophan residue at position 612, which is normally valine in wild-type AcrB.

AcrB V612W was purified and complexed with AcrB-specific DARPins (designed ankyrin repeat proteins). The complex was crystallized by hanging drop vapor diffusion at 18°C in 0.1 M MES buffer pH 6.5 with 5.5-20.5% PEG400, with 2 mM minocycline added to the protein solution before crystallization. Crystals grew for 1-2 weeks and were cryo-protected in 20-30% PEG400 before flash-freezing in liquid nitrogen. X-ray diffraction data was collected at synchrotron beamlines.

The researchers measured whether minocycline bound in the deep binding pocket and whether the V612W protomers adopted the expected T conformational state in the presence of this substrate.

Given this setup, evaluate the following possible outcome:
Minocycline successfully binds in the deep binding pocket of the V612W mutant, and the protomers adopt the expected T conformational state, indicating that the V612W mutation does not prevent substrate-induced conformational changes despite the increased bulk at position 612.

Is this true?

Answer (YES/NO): YES